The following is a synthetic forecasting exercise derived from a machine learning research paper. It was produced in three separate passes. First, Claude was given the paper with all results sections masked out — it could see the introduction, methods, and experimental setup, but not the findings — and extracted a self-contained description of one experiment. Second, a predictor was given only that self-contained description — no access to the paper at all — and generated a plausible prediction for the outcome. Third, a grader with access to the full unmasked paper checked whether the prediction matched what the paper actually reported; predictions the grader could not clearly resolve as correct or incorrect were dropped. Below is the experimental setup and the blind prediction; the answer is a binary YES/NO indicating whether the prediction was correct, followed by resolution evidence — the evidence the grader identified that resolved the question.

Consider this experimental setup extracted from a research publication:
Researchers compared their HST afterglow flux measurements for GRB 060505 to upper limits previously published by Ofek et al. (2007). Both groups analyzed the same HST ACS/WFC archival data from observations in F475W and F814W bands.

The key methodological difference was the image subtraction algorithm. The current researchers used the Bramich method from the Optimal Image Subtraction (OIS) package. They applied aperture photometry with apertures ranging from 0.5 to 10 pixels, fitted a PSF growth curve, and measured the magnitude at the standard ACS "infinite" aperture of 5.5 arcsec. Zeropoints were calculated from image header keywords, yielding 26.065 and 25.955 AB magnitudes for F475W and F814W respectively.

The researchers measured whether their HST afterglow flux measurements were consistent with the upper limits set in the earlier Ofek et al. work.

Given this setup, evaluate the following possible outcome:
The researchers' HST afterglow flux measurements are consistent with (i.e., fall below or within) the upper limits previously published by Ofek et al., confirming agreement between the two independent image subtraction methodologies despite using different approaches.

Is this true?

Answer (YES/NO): NO